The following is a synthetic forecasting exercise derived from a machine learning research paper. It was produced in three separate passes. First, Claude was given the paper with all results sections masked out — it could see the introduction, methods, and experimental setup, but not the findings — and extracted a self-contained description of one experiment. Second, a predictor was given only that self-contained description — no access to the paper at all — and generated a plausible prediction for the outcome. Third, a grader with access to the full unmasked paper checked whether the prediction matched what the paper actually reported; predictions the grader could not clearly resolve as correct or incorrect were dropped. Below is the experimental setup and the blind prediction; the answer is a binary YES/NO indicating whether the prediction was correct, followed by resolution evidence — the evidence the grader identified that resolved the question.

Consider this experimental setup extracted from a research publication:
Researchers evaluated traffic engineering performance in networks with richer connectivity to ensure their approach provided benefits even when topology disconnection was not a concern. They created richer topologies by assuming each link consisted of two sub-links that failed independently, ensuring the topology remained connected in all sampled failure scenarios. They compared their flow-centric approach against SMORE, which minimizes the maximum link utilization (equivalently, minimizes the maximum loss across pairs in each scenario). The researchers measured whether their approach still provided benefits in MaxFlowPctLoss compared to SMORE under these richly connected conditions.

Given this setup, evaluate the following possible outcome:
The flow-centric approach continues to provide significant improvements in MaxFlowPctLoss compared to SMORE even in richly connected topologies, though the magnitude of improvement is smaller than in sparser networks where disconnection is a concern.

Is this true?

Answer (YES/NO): NO